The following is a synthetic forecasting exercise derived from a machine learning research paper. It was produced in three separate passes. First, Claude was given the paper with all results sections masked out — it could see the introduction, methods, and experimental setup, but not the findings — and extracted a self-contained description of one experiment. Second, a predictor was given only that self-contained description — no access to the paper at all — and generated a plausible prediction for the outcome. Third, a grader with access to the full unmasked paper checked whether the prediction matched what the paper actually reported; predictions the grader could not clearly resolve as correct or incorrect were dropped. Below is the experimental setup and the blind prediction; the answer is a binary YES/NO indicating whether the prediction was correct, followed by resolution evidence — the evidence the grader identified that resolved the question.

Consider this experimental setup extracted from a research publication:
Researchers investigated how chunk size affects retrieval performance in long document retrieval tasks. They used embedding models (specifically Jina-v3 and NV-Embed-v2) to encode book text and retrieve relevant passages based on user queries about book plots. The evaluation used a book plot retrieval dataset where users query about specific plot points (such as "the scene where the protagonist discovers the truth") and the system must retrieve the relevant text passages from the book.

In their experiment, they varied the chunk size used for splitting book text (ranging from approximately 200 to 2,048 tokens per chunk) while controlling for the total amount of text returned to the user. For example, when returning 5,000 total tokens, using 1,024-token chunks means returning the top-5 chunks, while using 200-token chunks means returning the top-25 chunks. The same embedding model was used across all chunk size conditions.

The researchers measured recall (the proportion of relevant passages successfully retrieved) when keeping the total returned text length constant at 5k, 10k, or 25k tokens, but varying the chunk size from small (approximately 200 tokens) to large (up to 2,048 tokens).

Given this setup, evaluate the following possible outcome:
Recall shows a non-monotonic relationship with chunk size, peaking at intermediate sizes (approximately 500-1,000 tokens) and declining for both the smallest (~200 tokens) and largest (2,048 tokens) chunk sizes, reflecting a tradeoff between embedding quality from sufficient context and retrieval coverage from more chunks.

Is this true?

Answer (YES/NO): NO